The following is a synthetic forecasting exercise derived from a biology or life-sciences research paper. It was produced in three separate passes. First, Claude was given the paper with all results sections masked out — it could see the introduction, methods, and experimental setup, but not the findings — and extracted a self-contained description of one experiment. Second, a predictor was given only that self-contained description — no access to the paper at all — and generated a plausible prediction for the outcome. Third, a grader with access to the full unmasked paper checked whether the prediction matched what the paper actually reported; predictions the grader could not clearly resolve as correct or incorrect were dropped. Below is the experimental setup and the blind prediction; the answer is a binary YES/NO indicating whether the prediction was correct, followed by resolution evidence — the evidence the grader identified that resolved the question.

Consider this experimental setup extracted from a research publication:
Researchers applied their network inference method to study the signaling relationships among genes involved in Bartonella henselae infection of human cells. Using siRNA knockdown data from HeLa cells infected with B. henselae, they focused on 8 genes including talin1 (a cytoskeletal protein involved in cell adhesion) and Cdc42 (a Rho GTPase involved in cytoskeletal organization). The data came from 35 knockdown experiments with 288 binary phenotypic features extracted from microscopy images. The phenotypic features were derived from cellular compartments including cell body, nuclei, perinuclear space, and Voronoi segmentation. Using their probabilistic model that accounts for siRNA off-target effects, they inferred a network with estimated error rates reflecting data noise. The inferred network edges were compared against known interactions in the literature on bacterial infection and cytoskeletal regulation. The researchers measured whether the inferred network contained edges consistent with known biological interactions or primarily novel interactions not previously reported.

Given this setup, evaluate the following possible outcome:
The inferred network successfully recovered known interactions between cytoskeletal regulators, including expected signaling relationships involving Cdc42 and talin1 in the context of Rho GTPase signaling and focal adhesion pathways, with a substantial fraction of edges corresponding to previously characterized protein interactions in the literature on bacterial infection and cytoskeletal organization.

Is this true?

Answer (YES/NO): YES